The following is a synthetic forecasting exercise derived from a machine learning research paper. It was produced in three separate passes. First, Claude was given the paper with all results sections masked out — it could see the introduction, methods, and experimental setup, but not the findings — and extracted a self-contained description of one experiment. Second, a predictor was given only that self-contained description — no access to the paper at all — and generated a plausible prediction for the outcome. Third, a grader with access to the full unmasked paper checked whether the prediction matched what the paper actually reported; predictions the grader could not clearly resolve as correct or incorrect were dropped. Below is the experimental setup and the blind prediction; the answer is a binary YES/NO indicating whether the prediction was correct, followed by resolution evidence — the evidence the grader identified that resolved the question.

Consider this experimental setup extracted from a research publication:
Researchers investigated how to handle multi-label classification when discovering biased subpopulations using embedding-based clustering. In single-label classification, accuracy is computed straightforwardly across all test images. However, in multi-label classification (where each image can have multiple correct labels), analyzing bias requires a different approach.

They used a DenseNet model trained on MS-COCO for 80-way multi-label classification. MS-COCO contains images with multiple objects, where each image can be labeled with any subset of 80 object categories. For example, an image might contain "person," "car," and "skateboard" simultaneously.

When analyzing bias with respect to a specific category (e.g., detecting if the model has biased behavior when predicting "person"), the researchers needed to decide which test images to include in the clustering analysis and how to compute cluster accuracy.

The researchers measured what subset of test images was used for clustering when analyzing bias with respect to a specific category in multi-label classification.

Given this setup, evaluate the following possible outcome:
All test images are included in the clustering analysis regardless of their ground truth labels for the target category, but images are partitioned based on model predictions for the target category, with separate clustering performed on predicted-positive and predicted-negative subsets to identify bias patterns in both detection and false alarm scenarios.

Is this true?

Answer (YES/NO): NO